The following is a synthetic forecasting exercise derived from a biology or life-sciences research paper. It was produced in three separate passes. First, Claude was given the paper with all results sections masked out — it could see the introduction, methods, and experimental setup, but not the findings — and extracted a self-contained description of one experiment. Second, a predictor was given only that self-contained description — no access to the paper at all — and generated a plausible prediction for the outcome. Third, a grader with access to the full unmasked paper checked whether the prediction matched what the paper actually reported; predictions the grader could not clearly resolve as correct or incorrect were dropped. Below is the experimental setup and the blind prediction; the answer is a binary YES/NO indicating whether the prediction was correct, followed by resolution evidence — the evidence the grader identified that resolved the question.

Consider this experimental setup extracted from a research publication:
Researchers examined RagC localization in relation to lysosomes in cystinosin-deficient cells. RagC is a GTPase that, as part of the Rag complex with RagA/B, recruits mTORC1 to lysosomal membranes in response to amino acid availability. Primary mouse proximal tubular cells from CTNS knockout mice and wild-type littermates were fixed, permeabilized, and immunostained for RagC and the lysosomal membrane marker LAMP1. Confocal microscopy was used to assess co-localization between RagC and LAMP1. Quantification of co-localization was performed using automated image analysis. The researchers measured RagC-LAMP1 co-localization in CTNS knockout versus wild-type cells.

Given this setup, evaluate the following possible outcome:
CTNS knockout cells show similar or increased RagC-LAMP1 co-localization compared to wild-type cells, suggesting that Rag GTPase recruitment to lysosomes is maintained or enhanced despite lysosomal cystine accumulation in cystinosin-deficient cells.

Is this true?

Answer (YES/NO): YES